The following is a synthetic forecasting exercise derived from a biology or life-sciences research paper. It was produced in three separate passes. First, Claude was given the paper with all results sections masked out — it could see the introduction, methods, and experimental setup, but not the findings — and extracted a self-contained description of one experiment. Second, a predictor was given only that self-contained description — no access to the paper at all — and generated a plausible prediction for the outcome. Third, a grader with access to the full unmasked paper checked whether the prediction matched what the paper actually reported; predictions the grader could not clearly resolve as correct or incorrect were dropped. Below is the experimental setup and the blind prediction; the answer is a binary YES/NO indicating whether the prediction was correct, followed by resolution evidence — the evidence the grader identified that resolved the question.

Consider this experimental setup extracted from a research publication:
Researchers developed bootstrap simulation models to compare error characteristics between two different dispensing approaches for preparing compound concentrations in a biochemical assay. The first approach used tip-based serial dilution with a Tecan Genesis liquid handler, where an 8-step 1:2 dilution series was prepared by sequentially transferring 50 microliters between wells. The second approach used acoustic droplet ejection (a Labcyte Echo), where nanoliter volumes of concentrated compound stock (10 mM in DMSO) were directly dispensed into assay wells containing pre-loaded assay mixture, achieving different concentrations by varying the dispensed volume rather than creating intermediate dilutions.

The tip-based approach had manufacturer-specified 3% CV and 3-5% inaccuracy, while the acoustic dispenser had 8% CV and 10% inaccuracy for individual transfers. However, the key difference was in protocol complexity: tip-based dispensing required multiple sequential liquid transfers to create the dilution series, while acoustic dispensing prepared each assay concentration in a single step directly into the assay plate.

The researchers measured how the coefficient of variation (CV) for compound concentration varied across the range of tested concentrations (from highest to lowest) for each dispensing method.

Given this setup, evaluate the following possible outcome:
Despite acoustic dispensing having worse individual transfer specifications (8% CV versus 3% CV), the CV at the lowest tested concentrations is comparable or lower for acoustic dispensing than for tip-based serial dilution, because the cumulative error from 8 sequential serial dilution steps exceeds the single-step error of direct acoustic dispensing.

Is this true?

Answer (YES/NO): NO